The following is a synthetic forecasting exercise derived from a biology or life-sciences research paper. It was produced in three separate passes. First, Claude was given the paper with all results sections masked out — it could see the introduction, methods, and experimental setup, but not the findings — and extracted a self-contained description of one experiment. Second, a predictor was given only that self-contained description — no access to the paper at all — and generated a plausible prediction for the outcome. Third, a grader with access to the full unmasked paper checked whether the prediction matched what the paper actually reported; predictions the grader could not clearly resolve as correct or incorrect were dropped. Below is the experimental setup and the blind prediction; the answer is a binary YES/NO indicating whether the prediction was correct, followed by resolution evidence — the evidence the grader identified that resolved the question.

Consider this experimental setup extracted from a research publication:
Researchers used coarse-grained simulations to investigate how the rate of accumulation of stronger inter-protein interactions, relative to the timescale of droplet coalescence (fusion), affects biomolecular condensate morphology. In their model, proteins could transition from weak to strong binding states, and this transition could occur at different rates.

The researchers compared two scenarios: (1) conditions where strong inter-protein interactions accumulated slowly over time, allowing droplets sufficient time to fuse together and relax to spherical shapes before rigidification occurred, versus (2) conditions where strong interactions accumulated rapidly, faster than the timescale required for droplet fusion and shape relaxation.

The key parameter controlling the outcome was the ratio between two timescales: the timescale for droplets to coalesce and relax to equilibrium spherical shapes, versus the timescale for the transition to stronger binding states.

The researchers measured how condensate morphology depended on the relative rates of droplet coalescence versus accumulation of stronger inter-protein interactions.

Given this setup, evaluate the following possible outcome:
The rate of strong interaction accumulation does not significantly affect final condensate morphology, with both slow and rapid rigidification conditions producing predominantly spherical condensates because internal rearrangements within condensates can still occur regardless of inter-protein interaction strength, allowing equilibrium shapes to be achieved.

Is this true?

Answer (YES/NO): NO